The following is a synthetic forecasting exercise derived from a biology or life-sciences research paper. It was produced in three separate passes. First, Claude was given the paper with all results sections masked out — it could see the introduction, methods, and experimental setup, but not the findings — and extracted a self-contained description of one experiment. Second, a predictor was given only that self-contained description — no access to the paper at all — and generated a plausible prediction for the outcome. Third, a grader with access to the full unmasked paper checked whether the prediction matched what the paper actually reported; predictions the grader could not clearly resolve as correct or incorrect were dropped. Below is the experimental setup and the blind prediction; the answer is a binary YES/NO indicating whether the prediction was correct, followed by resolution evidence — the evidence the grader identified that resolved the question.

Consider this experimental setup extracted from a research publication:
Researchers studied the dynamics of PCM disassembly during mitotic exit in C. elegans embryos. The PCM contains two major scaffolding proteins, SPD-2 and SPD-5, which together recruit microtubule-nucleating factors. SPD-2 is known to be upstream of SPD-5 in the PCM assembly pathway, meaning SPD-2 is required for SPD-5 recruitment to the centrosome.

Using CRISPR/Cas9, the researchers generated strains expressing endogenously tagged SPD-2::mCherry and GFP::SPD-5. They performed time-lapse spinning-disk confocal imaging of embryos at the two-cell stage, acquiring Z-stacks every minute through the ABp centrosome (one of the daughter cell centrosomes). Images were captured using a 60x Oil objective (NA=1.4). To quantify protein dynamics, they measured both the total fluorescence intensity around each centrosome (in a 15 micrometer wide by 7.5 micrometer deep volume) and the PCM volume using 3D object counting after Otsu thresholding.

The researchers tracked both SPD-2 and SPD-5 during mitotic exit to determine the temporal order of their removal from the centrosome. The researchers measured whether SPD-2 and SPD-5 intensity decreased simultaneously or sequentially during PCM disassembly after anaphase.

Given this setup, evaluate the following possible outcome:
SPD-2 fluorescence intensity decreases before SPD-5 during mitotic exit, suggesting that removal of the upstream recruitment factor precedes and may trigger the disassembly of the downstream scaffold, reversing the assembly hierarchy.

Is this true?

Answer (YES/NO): YES